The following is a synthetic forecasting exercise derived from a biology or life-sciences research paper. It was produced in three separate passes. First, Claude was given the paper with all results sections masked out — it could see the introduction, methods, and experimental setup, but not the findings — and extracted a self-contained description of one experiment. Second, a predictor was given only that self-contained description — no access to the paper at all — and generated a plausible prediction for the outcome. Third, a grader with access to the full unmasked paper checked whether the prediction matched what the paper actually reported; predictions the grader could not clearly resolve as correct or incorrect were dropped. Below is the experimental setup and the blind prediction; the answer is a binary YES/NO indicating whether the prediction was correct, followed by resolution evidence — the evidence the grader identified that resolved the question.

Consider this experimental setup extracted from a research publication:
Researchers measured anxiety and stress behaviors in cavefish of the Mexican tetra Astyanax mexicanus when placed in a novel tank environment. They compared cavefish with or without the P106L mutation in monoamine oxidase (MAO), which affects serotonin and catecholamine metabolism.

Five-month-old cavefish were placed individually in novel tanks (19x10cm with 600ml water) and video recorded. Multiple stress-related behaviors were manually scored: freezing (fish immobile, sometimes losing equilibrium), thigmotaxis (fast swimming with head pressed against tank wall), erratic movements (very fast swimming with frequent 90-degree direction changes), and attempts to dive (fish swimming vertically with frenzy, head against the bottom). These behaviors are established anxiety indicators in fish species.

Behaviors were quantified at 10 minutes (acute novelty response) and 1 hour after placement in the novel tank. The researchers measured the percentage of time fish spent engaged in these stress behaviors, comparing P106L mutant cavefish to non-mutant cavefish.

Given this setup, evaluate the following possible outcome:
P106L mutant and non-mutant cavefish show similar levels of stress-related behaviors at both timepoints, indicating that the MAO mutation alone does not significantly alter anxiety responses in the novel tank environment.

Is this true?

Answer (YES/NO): YES